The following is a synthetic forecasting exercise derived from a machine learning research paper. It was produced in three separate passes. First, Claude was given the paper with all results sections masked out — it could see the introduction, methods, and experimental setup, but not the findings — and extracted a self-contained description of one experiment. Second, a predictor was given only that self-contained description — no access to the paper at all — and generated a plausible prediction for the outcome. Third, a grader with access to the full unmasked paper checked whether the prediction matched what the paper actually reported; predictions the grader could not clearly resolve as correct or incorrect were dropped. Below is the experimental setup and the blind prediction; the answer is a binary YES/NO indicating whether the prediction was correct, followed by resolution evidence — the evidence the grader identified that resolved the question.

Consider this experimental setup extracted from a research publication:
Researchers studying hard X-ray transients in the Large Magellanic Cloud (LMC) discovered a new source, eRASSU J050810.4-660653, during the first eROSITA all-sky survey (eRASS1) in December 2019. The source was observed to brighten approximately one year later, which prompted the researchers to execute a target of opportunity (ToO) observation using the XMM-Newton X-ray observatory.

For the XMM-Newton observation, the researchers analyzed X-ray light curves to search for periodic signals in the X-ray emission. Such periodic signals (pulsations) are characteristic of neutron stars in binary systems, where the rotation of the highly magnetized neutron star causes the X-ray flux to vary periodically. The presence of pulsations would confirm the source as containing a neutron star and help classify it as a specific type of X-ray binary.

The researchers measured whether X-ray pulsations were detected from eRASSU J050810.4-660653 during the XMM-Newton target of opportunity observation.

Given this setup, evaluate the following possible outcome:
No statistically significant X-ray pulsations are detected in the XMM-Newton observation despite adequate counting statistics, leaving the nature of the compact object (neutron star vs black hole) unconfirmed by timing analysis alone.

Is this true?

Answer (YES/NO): NO